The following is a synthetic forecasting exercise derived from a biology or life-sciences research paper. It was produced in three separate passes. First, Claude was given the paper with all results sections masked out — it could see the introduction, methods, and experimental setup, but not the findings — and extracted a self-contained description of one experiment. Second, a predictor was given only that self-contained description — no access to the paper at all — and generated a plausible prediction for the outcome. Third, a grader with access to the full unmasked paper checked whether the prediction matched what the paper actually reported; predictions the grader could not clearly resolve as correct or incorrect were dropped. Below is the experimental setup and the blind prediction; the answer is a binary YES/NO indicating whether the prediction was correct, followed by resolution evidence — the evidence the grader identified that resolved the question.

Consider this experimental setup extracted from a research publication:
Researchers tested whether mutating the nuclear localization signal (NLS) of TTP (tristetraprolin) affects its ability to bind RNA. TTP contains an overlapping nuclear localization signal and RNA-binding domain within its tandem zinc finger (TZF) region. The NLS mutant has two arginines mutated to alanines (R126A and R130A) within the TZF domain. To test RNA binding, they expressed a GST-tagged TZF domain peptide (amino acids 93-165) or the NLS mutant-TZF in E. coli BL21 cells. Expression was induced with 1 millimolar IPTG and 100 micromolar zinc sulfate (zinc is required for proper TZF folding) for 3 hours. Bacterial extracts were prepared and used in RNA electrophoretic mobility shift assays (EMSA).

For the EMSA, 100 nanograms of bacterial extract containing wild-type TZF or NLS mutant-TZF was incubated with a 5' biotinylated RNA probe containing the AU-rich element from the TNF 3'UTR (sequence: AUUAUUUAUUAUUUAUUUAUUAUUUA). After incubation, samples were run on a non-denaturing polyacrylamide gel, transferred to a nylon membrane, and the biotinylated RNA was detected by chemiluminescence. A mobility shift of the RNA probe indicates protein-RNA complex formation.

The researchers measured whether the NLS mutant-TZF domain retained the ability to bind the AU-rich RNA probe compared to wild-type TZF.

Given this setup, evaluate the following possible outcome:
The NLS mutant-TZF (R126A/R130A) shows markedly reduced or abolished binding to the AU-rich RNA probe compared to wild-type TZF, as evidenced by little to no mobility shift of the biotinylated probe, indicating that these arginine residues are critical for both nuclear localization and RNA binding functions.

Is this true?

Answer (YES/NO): NO